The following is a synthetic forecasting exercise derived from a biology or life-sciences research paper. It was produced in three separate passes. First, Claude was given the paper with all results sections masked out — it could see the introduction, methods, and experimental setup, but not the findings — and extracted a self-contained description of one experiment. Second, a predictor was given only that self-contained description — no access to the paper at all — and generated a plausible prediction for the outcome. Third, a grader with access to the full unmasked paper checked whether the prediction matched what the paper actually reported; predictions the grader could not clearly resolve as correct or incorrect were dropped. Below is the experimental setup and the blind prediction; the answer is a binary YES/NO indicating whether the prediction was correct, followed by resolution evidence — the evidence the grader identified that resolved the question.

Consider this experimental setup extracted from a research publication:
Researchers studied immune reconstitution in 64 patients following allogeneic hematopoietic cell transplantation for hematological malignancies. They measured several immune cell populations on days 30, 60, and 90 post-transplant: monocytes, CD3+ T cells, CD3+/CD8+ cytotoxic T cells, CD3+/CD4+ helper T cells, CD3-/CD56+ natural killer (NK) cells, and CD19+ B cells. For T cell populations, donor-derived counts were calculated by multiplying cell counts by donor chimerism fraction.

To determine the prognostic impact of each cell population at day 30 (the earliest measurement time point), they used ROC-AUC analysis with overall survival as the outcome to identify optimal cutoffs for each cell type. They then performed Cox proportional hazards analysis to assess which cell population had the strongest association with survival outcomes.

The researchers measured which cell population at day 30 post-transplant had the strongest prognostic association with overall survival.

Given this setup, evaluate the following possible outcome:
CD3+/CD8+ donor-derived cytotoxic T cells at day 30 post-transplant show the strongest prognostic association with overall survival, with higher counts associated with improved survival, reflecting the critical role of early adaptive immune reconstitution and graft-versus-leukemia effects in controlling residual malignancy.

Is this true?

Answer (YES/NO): NO